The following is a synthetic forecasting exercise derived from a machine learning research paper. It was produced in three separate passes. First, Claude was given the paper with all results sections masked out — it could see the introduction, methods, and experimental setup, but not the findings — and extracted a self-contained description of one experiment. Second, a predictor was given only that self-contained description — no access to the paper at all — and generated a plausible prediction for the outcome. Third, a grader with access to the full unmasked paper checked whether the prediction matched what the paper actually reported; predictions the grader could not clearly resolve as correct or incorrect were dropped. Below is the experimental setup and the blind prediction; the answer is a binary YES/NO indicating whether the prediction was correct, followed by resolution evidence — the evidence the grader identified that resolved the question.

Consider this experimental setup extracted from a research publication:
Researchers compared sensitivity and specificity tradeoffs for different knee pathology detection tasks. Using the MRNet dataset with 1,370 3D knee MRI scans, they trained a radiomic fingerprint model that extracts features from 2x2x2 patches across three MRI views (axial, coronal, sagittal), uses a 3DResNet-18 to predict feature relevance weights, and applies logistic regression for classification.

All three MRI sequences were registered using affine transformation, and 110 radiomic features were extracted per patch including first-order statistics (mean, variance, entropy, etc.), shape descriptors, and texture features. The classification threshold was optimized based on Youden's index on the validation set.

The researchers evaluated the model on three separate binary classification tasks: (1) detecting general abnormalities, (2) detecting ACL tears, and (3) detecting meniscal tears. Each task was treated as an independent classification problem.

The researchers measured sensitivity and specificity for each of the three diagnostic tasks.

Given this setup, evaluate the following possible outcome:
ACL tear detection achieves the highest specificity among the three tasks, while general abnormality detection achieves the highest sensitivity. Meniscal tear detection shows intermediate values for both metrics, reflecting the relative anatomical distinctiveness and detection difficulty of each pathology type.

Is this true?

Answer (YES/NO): NO